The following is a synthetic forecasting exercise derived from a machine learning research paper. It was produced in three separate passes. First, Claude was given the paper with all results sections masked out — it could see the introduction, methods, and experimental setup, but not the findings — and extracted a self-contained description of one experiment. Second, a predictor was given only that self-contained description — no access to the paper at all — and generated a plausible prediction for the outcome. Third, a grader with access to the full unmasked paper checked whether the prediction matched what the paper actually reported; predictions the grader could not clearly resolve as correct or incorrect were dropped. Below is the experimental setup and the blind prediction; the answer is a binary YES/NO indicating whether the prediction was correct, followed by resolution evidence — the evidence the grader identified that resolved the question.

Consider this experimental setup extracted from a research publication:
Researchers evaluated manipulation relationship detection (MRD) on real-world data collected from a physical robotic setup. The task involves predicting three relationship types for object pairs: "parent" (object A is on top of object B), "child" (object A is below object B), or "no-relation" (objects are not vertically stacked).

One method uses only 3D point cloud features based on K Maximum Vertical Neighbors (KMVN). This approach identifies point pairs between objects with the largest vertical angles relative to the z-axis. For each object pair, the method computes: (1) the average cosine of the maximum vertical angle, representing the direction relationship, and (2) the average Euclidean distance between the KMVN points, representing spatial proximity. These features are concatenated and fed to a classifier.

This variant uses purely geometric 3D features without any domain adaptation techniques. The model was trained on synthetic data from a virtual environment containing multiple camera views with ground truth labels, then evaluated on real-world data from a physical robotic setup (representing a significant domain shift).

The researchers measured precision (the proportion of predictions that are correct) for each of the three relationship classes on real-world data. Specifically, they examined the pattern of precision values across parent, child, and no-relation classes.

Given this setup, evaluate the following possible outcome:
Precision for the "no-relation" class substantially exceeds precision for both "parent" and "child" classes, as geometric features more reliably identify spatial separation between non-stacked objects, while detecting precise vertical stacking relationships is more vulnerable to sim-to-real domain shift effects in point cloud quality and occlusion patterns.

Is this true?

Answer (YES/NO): NO